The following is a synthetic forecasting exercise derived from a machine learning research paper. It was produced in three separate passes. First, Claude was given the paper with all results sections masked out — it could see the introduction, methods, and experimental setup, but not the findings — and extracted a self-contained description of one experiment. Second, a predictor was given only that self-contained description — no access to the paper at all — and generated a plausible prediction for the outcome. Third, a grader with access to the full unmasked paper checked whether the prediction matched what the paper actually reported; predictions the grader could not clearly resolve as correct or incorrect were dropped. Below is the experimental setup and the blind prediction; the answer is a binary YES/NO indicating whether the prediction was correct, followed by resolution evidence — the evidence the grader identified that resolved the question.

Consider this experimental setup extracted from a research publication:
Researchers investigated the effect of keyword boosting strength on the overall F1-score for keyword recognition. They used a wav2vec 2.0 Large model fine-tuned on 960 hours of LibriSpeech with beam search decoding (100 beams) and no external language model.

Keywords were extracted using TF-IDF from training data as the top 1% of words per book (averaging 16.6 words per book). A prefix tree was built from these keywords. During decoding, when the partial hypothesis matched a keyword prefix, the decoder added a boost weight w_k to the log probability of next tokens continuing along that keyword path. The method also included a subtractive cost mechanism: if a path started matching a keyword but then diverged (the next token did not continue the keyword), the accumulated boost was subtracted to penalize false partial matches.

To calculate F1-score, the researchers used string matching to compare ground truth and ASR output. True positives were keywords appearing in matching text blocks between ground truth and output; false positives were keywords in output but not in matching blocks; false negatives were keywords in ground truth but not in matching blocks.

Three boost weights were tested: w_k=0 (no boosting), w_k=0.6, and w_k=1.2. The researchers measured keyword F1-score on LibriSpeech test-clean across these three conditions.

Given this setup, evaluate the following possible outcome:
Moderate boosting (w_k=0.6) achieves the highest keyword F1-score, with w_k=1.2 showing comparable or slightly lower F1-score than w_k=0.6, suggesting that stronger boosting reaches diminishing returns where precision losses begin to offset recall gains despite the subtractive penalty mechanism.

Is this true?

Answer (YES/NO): YES